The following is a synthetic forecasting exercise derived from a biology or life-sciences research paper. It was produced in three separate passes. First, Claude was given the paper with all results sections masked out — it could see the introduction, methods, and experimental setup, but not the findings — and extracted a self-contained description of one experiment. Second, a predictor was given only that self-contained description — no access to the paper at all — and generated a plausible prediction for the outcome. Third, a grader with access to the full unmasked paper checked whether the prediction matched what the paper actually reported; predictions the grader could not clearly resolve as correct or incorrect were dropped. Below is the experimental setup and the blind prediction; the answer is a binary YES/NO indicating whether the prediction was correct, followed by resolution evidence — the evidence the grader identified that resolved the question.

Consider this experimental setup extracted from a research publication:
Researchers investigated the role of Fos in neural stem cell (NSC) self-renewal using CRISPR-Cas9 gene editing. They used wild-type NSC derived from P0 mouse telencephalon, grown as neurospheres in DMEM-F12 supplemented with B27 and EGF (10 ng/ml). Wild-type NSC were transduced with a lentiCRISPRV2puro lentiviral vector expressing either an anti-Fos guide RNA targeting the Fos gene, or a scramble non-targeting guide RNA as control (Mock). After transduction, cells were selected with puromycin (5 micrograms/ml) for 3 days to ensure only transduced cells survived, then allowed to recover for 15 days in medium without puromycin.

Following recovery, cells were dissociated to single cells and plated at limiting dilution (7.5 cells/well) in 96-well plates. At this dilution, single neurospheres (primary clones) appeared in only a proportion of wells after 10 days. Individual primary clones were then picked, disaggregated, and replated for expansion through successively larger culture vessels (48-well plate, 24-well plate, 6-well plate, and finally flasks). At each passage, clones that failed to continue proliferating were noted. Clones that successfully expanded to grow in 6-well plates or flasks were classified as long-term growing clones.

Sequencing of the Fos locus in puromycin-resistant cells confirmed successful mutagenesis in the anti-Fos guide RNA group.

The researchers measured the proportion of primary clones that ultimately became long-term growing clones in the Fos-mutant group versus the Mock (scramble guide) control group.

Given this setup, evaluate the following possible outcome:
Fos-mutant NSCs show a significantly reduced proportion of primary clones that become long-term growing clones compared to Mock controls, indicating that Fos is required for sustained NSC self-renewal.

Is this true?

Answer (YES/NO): YES